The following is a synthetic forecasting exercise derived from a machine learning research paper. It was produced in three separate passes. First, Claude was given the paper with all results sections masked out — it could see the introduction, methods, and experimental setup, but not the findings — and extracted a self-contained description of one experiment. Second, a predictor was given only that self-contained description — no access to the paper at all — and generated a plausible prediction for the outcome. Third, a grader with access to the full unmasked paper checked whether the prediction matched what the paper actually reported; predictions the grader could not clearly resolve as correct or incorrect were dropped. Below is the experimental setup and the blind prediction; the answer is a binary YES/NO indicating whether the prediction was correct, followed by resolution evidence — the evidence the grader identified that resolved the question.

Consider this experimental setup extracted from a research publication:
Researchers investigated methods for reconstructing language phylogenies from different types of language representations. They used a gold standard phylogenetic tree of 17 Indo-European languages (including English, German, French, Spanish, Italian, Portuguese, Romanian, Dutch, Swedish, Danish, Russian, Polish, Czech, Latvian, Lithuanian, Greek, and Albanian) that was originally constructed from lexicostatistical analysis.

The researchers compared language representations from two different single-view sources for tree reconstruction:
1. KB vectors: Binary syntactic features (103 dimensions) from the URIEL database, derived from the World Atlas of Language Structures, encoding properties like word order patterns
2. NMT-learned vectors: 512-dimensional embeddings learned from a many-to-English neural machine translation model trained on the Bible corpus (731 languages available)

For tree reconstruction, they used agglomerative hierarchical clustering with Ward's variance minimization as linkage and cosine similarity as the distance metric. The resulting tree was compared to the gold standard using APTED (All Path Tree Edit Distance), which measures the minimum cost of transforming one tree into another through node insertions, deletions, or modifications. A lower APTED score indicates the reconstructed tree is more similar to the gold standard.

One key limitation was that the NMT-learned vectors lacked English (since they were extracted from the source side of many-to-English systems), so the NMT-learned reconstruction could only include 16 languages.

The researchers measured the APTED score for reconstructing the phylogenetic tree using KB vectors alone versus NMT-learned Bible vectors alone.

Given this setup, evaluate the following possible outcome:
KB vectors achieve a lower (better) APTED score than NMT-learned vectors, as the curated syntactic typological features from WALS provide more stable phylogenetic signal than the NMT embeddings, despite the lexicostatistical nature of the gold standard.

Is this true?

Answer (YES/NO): YES